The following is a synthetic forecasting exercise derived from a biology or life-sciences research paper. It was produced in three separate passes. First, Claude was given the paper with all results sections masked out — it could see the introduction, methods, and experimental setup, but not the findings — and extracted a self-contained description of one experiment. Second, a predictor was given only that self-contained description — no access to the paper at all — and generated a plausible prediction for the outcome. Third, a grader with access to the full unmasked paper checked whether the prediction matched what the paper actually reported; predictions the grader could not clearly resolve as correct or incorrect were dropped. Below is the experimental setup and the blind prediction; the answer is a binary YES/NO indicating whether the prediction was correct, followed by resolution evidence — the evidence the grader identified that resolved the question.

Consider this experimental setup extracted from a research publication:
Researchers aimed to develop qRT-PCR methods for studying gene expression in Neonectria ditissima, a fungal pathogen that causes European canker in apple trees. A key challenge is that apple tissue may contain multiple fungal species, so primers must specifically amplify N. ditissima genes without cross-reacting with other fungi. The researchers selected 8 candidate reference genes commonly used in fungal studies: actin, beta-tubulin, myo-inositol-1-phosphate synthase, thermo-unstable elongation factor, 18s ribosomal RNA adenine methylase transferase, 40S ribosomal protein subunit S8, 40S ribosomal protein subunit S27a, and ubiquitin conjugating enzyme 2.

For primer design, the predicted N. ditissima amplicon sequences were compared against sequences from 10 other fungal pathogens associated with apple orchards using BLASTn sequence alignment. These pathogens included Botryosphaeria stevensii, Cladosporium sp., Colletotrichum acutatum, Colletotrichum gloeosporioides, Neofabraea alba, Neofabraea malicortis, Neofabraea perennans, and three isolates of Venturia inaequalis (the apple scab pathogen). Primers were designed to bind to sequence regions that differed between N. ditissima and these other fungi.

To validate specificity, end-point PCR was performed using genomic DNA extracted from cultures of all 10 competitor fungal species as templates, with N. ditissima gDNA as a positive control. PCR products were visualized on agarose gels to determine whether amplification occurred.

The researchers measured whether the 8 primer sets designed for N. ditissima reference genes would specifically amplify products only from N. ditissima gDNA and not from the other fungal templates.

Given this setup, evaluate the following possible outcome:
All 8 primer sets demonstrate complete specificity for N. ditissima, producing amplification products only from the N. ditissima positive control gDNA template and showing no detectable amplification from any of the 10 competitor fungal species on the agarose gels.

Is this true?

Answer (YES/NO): NO